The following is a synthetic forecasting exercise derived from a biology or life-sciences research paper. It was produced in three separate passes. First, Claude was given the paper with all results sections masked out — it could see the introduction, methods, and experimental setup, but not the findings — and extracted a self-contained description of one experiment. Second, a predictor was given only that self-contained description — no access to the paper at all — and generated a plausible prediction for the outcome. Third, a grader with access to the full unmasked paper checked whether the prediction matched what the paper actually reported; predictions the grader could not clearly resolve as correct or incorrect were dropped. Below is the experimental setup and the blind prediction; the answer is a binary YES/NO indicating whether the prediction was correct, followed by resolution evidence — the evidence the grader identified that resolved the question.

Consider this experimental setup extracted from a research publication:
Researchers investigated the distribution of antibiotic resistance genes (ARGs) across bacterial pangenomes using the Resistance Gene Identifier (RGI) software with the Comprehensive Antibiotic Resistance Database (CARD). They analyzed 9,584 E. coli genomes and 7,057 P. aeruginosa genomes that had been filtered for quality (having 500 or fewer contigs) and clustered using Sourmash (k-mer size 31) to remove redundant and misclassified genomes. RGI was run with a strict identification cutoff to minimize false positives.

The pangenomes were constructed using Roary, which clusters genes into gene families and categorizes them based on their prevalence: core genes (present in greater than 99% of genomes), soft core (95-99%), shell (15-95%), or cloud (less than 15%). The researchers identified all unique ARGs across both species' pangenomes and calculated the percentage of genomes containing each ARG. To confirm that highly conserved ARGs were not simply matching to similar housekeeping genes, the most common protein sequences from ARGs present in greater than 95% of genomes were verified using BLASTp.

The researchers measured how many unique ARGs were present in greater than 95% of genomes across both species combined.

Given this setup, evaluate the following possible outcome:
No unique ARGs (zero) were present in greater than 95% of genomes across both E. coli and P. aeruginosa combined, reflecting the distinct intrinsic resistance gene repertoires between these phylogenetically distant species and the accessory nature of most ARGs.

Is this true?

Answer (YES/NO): NO